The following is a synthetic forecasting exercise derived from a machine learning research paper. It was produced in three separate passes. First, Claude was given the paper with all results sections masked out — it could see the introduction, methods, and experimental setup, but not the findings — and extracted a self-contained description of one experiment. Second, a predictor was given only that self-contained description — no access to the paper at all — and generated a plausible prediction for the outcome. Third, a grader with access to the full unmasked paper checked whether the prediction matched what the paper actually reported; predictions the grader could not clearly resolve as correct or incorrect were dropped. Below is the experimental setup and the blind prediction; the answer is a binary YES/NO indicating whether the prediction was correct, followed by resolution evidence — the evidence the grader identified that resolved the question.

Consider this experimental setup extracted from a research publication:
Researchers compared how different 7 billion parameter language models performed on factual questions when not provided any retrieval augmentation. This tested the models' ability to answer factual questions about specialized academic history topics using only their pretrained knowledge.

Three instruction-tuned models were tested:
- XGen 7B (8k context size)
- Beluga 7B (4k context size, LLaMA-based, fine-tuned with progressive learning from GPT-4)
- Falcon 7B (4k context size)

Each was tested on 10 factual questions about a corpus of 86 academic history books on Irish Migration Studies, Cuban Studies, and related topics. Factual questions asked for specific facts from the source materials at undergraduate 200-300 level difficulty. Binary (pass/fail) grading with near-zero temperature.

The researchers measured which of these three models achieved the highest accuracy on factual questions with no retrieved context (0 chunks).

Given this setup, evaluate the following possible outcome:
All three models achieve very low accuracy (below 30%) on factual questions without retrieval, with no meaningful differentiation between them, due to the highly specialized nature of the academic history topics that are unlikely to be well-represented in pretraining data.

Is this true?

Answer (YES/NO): NO